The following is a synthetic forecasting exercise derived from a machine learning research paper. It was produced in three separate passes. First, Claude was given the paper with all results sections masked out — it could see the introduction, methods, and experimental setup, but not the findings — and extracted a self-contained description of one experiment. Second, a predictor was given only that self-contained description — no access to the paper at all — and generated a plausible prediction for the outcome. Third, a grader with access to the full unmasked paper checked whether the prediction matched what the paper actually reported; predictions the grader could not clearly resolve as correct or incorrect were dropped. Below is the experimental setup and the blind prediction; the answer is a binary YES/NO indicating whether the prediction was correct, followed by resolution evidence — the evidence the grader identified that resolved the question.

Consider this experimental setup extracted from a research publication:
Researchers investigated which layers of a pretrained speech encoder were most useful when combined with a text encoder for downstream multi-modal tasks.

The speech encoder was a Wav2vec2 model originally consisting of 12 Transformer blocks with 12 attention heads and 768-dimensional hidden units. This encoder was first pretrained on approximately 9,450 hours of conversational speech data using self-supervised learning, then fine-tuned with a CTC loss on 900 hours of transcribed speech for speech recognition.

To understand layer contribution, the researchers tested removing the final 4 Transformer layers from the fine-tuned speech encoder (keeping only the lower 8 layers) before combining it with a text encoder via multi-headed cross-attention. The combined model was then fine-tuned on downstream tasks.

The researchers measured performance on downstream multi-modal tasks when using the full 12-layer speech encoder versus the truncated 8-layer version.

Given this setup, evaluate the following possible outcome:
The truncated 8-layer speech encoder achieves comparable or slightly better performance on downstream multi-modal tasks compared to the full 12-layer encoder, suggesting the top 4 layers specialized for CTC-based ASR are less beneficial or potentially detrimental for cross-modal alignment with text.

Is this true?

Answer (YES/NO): YES